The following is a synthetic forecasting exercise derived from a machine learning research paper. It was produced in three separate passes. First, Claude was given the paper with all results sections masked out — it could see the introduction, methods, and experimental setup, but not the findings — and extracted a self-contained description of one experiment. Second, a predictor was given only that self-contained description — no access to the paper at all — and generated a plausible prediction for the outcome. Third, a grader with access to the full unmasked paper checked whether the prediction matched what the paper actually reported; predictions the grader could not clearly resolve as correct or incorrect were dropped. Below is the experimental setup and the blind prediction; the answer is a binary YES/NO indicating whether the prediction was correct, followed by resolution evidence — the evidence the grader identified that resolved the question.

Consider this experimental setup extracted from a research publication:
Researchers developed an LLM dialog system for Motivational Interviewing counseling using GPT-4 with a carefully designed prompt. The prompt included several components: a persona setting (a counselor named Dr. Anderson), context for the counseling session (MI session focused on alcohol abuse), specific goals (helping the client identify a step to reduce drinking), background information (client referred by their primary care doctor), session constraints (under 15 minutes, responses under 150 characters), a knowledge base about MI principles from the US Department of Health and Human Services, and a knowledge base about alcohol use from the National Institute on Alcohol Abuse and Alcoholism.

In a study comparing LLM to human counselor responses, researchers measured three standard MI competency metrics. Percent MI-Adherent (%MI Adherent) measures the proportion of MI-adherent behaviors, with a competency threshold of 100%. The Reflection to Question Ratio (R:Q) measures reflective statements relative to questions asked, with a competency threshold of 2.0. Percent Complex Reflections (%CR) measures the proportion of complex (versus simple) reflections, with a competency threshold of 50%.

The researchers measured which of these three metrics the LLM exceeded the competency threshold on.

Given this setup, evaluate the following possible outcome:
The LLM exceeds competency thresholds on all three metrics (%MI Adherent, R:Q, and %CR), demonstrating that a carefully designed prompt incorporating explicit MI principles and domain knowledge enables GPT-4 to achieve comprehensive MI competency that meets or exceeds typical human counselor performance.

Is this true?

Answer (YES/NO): NO